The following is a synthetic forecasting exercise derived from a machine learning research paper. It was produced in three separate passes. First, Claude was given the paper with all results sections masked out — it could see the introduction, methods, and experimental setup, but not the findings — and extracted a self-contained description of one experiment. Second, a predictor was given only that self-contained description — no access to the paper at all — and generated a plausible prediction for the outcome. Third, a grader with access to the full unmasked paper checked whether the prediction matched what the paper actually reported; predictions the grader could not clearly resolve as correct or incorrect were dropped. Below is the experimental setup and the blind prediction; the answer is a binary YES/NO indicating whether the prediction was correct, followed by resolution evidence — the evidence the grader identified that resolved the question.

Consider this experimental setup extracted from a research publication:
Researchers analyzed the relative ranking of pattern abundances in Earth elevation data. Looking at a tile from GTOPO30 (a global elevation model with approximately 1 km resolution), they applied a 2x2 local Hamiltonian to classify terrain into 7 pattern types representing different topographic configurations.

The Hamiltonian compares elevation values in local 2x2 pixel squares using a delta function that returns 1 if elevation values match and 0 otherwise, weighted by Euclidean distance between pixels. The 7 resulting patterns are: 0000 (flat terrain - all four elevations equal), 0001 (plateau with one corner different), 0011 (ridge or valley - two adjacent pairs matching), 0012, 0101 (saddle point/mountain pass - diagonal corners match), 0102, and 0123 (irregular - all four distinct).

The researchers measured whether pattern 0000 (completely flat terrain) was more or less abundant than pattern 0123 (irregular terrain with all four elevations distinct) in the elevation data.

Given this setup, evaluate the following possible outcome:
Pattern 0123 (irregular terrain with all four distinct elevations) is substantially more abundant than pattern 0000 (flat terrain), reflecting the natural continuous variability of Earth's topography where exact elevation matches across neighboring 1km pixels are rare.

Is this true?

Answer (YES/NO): NO